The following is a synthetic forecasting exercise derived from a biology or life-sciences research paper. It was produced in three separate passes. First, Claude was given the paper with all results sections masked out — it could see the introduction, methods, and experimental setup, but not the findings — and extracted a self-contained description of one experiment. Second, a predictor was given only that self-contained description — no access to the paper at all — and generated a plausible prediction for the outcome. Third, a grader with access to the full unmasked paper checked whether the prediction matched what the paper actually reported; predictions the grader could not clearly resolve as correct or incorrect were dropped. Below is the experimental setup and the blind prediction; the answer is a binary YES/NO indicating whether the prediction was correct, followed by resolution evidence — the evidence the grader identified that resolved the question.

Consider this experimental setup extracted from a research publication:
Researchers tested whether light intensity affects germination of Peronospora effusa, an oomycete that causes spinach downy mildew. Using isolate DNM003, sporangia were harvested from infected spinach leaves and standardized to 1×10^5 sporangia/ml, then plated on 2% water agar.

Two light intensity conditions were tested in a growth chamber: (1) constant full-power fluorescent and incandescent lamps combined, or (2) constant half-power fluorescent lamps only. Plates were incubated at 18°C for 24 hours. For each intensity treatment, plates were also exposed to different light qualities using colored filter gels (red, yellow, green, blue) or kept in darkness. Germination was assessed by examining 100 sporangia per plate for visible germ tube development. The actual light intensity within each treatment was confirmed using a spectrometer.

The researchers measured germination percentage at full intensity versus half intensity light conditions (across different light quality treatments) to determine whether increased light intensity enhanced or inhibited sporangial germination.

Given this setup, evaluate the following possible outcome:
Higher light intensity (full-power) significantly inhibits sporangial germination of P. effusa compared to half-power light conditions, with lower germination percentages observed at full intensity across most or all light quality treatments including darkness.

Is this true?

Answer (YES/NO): NO